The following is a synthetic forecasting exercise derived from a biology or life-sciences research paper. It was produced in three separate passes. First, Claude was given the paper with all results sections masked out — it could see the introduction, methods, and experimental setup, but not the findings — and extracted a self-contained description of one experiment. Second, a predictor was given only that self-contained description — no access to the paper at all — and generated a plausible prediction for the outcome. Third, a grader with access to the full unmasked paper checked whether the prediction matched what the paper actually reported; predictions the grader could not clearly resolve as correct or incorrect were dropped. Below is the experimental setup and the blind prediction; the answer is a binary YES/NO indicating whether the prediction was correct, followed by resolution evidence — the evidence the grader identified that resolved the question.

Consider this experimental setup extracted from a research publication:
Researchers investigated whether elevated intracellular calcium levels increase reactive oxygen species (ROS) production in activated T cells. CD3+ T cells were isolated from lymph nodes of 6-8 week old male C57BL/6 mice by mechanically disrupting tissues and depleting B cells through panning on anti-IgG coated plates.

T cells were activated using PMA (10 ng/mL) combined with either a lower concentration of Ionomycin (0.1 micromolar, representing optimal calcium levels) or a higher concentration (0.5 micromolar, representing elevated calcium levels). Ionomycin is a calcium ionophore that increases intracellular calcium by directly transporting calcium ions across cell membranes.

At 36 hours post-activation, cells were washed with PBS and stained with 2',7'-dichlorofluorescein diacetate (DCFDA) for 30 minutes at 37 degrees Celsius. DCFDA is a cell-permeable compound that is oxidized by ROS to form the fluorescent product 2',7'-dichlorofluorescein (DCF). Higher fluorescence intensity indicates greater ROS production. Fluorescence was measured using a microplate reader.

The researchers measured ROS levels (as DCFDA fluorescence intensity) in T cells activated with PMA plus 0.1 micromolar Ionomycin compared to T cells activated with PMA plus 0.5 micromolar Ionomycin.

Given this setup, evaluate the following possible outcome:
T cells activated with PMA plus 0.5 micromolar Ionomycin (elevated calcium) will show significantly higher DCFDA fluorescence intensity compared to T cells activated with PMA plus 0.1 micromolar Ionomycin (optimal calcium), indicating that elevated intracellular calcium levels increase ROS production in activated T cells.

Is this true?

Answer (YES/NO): YES